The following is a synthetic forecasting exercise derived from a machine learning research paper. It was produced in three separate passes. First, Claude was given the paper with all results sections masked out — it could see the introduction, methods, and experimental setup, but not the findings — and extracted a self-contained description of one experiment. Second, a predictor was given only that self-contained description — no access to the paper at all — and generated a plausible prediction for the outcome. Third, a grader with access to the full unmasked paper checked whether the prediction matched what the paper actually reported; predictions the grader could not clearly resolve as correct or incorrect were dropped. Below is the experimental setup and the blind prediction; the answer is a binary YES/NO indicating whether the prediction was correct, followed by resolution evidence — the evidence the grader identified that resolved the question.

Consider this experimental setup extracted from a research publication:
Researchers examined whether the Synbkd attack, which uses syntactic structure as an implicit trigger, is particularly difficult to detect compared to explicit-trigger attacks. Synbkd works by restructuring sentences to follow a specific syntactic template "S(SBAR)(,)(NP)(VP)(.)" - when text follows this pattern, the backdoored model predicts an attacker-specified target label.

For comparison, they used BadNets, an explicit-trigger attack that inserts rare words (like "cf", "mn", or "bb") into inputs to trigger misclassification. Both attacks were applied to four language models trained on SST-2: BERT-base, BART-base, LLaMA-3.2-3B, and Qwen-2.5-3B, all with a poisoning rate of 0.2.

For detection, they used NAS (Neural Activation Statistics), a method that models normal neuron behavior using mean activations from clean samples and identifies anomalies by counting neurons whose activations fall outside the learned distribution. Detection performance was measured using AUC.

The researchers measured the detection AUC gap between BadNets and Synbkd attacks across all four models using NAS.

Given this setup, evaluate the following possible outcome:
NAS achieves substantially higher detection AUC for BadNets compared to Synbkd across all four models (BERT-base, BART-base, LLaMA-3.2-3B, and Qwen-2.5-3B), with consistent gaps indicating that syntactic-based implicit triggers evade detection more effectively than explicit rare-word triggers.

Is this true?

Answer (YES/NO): NO